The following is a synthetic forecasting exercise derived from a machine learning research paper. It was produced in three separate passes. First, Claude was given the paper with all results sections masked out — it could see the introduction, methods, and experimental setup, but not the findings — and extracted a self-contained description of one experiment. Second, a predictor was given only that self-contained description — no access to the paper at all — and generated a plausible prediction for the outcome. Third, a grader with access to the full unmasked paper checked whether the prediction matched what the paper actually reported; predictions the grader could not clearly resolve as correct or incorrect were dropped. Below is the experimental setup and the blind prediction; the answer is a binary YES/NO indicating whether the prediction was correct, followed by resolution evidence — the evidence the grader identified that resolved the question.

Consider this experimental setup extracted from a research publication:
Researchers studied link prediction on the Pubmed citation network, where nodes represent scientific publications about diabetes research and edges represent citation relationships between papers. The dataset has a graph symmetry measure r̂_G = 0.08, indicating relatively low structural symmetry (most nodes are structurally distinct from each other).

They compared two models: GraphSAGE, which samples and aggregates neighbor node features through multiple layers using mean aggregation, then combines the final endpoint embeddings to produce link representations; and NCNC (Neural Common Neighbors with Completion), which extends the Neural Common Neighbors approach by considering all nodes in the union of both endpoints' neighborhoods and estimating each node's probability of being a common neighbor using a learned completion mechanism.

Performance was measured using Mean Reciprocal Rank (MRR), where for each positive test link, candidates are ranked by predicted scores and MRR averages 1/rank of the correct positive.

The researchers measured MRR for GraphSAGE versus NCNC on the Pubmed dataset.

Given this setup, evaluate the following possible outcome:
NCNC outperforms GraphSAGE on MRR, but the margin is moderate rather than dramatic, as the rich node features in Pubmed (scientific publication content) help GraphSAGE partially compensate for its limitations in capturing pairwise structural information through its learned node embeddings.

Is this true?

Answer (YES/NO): NO